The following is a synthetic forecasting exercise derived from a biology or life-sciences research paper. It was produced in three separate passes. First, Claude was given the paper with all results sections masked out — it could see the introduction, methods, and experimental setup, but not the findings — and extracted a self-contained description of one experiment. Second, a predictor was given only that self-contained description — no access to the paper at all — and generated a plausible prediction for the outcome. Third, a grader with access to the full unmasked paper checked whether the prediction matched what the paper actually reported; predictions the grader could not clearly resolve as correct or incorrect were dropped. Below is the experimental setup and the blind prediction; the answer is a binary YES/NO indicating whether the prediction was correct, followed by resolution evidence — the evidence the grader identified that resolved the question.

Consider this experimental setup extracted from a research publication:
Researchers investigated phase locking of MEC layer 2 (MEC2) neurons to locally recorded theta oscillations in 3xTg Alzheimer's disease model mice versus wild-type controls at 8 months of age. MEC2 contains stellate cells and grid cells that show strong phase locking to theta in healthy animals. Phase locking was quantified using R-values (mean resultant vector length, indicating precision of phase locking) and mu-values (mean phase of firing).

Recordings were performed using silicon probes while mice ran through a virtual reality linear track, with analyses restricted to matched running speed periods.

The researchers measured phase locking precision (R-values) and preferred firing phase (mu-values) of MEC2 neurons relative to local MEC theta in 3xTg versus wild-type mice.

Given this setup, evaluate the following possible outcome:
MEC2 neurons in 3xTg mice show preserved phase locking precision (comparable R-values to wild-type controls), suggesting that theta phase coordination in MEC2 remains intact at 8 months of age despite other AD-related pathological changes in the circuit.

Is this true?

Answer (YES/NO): YES